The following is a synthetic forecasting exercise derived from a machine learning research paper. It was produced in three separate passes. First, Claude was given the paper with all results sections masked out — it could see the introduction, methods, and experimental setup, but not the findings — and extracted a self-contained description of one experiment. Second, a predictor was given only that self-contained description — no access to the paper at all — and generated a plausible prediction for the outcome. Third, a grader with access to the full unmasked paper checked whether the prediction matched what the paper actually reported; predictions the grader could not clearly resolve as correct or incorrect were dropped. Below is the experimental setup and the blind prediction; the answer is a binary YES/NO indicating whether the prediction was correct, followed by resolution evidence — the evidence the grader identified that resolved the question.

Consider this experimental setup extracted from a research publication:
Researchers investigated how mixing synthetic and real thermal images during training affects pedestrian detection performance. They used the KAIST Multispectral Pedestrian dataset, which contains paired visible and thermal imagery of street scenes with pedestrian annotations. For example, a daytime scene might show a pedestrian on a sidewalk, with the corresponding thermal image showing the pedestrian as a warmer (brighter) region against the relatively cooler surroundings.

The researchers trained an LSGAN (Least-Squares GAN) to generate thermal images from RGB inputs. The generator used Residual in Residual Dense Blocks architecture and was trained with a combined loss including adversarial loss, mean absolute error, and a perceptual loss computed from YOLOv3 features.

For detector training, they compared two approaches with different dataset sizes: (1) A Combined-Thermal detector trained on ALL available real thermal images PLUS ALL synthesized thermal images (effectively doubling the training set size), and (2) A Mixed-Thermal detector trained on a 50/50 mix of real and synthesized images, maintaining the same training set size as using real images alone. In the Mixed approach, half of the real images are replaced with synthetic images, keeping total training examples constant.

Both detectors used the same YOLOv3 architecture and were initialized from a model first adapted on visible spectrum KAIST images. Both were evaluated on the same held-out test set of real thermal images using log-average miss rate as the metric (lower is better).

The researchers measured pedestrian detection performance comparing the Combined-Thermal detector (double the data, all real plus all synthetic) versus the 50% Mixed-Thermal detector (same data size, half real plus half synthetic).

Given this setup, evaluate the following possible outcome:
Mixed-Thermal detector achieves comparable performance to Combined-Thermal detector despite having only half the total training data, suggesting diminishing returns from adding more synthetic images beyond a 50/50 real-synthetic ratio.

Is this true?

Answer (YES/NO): NO